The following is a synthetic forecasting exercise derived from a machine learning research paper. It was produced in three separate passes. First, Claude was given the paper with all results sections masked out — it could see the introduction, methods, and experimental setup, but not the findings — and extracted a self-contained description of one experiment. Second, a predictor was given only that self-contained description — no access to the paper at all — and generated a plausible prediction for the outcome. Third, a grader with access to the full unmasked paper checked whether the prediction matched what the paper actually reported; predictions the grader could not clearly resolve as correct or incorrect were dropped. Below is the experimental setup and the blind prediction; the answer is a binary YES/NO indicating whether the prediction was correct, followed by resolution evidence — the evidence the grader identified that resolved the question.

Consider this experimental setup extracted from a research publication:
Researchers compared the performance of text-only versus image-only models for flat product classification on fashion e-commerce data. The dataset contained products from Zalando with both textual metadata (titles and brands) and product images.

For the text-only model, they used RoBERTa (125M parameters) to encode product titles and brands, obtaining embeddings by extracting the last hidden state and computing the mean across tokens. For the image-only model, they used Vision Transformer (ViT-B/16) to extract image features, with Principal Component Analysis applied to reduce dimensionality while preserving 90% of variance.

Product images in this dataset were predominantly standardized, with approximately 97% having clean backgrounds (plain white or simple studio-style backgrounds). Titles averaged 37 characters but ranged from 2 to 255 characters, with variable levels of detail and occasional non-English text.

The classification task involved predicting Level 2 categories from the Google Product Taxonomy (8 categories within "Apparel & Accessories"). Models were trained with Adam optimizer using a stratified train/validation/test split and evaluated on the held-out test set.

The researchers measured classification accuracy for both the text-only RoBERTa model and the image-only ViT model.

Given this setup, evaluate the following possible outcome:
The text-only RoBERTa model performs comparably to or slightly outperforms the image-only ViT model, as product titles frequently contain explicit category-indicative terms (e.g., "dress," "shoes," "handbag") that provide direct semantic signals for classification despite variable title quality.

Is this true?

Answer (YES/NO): NO